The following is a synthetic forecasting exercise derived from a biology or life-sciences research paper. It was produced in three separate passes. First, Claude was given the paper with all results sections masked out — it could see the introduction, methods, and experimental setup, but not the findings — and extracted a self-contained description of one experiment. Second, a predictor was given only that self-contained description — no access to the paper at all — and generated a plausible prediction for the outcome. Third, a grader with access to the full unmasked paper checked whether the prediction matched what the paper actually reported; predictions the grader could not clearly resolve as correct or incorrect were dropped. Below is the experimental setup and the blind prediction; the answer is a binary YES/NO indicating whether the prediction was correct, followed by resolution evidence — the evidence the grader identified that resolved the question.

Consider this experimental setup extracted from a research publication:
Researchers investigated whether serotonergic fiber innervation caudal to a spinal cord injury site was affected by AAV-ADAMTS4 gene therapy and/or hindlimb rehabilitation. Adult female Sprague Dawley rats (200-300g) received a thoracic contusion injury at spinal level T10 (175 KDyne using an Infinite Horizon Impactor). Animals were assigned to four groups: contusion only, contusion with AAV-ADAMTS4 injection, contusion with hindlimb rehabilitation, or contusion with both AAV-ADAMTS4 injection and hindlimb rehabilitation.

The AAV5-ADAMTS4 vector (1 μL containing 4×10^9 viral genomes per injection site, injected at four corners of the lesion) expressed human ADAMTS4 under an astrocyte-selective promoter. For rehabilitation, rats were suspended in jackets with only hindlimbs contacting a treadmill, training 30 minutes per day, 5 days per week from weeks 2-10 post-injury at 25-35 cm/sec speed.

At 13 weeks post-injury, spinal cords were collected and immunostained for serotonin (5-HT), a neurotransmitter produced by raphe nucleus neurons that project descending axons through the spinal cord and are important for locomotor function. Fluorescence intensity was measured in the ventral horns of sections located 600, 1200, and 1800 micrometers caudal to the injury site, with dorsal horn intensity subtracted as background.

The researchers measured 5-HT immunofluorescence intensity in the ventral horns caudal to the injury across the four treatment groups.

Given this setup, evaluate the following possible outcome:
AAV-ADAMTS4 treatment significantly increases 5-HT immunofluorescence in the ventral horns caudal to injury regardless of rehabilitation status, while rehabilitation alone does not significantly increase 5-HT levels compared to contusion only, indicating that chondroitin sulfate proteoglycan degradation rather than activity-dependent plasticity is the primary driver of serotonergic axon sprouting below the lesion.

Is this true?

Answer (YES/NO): YES